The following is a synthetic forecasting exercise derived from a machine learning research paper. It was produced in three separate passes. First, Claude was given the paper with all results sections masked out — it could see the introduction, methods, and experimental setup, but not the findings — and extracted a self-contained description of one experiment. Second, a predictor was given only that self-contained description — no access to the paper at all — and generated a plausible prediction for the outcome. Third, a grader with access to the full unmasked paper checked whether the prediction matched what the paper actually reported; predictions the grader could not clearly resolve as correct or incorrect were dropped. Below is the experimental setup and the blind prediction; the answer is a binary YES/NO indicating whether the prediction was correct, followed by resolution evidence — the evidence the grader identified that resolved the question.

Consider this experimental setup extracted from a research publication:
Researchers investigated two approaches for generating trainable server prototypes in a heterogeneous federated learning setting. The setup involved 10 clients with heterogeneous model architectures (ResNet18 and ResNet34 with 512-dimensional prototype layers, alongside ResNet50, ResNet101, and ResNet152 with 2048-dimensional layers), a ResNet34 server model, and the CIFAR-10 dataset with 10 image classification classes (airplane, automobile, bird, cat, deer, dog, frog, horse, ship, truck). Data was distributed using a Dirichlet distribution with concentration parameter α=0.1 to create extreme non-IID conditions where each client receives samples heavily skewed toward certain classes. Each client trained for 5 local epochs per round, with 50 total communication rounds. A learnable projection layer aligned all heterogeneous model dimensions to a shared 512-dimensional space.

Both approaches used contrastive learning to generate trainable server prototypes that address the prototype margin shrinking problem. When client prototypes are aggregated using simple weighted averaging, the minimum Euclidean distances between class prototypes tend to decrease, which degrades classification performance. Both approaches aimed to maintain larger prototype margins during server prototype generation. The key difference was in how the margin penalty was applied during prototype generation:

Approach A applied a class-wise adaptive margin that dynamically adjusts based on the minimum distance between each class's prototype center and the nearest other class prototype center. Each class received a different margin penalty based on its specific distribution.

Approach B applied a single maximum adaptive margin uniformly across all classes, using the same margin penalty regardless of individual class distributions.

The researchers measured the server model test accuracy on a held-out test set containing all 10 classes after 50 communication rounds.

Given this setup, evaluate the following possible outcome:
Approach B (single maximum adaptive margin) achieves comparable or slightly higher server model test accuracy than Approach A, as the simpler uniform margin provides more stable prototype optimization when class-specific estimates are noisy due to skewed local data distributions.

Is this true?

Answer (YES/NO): NO